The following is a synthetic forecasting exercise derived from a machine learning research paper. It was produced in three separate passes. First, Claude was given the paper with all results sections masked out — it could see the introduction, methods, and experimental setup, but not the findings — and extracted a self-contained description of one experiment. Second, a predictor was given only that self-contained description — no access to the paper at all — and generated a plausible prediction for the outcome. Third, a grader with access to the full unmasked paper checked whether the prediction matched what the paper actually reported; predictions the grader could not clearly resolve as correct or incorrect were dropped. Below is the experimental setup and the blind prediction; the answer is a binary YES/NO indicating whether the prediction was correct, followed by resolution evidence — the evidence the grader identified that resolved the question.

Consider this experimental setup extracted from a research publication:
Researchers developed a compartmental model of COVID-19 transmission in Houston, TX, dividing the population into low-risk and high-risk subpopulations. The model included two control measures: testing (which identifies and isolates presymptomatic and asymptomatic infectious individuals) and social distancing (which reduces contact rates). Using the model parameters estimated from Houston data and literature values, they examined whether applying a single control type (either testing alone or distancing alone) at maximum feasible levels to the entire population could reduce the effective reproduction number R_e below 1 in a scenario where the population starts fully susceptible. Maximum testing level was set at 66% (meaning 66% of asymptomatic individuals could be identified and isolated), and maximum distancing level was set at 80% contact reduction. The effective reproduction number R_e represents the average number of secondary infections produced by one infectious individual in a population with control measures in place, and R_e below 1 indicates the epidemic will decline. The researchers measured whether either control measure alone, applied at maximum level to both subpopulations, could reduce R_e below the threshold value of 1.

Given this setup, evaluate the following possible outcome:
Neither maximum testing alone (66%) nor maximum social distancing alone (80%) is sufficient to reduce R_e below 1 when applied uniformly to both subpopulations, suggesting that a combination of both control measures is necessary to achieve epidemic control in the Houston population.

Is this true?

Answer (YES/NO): YES